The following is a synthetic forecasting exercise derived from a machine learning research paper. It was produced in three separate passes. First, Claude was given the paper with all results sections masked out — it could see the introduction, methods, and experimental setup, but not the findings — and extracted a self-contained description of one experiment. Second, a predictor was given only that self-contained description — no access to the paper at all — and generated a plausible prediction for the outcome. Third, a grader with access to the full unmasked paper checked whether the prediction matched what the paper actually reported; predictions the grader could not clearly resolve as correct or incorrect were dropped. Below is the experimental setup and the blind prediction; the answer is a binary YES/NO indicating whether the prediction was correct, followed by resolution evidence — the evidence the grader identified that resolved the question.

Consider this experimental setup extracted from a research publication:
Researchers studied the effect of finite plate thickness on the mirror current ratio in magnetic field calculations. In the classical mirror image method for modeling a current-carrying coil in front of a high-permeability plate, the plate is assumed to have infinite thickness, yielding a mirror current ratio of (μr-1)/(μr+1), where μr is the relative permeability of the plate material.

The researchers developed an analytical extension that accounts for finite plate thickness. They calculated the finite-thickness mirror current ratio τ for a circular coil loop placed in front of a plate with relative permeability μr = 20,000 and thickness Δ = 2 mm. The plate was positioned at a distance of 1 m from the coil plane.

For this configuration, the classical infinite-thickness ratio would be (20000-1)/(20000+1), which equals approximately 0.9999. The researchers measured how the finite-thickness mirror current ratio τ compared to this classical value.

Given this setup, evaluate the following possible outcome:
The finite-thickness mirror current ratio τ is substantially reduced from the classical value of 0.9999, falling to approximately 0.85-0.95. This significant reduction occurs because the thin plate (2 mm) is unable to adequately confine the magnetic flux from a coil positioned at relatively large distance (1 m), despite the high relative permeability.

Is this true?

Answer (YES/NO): YES